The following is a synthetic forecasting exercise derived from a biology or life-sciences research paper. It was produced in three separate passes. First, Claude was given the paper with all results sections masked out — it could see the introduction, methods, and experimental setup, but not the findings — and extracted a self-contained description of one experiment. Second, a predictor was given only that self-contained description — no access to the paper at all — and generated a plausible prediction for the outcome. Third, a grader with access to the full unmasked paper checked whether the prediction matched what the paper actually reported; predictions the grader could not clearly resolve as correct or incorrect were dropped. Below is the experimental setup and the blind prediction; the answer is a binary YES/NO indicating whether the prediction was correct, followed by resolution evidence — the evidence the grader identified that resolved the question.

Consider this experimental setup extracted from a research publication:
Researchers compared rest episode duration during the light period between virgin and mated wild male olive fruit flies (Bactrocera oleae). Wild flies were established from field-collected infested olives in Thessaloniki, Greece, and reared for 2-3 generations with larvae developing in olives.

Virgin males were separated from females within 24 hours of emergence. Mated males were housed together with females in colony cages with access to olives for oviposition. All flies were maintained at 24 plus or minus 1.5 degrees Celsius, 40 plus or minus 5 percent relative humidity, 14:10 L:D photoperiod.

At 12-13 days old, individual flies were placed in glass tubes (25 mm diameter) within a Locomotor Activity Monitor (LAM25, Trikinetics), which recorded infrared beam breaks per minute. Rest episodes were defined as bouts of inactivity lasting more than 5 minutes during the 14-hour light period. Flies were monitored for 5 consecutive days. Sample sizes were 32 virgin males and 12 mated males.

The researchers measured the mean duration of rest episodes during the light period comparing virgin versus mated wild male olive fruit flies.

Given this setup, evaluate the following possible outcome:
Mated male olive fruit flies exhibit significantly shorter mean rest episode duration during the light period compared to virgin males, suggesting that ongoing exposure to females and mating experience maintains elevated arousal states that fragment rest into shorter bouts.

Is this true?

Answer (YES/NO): NO